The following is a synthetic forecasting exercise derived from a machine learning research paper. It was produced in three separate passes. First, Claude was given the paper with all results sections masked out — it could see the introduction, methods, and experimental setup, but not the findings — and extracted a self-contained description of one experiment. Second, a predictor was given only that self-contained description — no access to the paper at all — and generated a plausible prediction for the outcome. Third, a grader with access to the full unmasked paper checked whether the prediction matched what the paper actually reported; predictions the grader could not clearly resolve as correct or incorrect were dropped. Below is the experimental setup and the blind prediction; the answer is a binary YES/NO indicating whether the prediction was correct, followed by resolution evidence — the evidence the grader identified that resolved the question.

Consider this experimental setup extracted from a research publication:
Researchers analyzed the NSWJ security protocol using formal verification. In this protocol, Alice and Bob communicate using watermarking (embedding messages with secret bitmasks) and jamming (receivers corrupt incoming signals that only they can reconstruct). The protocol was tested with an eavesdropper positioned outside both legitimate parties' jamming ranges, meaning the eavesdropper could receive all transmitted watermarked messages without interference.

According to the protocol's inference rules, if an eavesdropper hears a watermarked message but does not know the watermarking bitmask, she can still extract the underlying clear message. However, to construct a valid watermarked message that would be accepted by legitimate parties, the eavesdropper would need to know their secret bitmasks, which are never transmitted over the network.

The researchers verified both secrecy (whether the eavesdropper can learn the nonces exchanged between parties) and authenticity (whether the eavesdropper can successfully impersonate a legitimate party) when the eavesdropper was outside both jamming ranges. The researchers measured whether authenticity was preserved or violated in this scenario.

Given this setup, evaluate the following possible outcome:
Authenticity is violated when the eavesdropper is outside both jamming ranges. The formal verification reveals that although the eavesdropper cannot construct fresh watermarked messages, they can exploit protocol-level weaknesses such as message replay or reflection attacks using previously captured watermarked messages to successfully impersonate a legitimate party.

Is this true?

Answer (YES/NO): NO